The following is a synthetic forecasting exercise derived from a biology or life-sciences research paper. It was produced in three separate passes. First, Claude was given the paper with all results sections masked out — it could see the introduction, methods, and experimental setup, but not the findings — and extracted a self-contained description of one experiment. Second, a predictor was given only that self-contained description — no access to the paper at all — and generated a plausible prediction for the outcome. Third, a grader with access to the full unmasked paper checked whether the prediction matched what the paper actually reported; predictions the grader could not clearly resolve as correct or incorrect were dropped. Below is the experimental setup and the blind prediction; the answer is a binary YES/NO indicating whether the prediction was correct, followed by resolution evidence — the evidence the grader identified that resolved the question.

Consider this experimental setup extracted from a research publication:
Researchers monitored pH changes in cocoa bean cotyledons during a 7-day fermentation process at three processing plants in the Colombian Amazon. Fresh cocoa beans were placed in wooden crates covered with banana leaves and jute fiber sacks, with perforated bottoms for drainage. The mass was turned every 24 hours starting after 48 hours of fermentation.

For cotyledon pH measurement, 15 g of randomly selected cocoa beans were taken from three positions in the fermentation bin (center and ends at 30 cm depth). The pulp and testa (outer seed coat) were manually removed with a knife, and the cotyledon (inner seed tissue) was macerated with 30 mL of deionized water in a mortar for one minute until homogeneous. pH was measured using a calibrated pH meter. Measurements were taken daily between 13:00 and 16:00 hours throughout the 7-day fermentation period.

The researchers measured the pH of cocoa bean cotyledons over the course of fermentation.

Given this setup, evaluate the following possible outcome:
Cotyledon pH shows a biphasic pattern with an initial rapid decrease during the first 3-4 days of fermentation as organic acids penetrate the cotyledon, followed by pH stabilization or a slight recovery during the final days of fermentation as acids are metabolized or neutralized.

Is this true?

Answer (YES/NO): NO